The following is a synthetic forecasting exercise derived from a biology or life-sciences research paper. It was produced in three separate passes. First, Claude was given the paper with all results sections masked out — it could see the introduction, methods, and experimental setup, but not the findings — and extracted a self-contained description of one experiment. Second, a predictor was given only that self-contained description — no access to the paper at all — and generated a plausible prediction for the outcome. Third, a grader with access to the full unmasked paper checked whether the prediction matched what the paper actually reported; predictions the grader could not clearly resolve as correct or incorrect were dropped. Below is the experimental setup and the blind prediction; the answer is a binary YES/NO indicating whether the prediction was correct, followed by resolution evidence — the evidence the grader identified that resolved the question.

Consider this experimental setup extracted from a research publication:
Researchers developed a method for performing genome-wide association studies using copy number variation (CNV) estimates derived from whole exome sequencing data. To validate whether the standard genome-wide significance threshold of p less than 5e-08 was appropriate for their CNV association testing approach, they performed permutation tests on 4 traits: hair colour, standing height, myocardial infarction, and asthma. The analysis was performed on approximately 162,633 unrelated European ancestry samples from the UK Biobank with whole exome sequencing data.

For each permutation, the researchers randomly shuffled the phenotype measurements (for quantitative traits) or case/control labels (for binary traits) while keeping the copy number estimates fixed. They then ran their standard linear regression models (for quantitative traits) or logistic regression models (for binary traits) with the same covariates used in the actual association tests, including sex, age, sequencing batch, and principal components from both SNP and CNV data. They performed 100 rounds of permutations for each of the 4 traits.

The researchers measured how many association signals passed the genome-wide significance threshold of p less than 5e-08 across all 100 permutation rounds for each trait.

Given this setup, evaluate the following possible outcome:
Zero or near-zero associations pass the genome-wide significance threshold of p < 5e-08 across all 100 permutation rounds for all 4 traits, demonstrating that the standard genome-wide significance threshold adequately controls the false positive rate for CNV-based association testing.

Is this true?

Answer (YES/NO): YES